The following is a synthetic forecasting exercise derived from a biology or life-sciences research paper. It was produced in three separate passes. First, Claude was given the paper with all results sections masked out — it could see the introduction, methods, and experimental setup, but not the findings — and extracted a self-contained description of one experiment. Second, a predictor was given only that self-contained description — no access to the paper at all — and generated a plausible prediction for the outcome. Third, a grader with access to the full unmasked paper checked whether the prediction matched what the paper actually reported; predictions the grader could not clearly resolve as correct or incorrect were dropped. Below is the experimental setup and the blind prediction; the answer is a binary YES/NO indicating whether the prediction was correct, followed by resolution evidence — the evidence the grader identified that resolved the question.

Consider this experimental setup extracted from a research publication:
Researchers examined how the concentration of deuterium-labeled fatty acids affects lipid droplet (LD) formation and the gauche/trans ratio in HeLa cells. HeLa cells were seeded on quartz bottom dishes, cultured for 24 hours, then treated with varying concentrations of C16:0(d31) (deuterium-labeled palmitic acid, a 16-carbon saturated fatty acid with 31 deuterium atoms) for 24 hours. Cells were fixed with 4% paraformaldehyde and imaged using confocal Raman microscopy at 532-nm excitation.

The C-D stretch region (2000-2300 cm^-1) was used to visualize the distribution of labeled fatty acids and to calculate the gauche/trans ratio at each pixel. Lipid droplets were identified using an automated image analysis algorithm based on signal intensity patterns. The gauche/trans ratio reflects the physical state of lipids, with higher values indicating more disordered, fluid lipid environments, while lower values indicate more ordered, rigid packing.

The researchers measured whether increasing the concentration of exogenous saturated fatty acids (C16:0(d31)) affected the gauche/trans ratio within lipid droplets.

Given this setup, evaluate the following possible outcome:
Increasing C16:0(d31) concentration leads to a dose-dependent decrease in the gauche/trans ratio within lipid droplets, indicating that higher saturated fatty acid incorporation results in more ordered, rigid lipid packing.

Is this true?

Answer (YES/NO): YES